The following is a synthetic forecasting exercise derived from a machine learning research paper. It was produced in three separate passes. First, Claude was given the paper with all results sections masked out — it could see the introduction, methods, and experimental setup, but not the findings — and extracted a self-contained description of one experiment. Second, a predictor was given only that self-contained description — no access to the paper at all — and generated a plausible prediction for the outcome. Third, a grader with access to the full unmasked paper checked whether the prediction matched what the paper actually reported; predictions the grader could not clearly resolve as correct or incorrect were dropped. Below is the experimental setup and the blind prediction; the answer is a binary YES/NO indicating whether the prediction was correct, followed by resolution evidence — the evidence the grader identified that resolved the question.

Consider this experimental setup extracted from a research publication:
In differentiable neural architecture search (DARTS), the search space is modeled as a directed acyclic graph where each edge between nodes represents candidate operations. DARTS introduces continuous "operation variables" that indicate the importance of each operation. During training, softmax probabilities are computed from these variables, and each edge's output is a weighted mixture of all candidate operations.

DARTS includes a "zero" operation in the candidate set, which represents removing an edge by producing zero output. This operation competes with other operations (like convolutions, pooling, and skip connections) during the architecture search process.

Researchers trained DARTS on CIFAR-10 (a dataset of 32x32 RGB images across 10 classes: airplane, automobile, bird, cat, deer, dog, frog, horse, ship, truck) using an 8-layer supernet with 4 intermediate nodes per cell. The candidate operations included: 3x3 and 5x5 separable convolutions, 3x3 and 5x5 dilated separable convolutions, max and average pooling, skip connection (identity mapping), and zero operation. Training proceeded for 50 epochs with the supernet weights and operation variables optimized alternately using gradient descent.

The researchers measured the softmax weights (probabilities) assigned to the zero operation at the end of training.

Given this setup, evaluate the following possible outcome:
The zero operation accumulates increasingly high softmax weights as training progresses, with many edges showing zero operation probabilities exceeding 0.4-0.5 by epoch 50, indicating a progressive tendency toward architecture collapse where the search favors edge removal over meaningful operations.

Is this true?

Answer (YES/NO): YES